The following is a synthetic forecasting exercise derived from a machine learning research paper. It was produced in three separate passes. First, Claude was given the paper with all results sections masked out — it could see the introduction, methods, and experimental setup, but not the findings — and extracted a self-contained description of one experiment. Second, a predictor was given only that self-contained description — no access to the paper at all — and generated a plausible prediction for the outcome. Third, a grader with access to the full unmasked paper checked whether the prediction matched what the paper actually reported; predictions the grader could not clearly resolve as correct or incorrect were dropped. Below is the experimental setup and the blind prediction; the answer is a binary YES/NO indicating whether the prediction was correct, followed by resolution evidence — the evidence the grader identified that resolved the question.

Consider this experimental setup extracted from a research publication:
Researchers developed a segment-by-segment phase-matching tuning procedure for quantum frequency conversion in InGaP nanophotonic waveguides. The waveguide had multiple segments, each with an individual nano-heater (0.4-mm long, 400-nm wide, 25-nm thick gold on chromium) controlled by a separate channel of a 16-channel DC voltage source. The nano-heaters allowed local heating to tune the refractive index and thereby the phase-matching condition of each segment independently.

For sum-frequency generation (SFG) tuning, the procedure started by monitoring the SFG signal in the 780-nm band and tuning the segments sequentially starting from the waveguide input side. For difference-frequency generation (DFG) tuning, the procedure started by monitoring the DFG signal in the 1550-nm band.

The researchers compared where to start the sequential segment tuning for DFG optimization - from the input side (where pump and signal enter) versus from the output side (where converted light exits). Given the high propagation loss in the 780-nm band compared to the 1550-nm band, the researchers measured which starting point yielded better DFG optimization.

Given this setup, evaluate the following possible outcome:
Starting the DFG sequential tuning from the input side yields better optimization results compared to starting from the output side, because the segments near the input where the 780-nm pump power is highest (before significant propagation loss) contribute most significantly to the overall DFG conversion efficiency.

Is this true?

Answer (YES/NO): NO